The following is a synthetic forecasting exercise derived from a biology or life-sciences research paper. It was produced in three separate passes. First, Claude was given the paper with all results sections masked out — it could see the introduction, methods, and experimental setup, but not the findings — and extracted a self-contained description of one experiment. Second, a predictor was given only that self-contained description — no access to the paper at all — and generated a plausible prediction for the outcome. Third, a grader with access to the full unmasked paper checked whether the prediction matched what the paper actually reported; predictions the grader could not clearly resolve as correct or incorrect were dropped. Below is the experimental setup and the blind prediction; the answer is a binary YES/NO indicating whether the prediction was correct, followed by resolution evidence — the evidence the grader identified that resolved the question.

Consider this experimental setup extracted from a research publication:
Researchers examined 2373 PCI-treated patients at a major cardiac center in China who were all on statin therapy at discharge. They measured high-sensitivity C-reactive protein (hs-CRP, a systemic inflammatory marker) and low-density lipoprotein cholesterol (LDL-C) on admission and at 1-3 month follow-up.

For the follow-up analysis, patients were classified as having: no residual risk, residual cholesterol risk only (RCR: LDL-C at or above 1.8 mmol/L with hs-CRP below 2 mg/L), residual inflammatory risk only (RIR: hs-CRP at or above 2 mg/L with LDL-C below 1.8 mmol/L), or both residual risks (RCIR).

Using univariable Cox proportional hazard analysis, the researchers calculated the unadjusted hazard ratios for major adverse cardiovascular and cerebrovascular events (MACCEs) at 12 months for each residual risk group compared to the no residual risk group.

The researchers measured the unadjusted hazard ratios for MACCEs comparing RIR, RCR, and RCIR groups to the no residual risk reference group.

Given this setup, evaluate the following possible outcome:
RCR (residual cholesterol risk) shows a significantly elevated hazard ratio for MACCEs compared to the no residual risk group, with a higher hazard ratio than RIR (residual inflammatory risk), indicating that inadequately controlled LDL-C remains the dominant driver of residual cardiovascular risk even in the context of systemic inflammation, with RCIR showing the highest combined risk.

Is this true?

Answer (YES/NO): NO